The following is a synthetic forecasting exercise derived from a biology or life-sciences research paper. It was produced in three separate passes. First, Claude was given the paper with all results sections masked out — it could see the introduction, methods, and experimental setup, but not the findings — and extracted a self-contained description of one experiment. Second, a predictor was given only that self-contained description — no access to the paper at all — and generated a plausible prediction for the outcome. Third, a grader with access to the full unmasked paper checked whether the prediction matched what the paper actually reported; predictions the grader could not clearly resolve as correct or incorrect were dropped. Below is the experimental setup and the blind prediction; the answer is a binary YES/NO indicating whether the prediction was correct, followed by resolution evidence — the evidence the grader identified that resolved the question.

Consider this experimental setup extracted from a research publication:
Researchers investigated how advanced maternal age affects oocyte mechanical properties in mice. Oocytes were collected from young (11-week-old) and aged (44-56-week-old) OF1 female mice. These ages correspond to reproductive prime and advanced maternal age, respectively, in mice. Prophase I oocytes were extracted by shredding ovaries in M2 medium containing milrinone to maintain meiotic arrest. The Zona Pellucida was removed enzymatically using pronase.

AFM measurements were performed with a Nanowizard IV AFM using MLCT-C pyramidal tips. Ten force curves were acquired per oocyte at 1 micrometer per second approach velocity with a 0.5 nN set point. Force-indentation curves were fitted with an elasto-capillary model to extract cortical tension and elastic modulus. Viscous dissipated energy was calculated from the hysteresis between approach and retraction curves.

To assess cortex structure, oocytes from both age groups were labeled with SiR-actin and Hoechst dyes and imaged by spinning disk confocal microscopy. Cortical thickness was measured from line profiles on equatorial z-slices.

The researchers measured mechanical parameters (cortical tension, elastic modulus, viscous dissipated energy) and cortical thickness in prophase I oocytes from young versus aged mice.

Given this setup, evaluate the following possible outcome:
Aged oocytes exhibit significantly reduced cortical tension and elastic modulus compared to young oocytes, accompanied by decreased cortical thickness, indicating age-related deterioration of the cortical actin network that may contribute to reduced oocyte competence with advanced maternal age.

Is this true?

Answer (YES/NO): NO